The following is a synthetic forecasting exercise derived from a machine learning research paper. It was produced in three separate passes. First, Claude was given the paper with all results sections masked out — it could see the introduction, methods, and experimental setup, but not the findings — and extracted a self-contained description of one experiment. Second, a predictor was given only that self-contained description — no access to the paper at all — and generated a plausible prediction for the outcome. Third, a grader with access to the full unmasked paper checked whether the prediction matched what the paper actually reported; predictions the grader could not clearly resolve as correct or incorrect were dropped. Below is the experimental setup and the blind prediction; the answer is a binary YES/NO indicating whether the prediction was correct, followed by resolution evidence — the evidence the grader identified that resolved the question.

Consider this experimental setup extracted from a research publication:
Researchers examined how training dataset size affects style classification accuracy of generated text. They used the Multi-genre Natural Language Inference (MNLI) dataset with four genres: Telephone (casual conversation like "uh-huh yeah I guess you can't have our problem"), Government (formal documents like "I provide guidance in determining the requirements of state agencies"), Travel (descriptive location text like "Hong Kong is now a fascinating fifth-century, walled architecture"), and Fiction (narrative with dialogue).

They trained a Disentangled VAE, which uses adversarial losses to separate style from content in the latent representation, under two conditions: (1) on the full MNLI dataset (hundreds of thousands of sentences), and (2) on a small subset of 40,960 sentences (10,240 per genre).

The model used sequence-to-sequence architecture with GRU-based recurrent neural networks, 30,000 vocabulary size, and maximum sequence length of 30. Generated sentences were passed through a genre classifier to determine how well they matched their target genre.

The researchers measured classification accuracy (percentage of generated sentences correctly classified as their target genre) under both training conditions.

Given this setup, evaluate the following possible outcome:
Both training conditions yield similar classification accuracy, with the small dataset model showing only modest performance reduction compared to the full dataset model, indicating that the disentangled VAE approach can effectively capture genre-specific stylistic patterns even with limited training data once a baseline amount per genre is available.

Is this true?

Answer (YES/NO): YES